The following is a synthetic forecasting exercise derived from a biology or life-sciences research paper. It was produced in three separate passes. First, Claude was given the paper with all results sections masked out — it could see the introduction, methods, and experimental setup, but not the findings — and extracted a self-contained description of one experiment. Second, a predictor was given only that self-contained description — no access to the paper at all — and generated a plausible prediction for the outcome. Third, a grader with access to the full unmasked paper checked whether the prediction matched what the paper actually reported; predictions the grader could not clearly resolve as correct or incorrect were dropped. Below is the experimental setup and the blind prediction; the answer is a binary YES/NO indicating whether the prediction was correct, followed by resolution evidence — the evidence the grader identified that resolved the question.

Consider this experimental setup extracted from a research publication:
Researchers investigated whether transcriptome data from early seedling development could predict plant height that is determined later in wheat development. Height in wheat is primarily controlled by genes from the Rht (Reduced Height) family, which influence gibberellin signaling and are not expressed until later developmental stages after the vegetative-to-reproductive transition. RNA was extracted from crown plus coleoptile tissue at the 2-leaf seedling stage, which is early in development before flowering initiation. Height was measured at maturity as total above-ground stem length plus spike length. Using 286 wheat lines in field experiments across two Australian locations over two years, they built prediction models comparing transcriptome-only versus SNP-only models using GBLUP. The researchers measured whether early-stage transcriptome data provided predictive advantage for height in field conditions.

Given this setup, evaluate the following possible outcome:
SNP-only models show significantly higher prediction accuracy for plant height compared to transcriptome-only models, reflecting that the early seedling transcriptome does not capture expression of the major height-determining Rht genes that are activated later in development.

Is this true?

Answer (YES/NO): NO